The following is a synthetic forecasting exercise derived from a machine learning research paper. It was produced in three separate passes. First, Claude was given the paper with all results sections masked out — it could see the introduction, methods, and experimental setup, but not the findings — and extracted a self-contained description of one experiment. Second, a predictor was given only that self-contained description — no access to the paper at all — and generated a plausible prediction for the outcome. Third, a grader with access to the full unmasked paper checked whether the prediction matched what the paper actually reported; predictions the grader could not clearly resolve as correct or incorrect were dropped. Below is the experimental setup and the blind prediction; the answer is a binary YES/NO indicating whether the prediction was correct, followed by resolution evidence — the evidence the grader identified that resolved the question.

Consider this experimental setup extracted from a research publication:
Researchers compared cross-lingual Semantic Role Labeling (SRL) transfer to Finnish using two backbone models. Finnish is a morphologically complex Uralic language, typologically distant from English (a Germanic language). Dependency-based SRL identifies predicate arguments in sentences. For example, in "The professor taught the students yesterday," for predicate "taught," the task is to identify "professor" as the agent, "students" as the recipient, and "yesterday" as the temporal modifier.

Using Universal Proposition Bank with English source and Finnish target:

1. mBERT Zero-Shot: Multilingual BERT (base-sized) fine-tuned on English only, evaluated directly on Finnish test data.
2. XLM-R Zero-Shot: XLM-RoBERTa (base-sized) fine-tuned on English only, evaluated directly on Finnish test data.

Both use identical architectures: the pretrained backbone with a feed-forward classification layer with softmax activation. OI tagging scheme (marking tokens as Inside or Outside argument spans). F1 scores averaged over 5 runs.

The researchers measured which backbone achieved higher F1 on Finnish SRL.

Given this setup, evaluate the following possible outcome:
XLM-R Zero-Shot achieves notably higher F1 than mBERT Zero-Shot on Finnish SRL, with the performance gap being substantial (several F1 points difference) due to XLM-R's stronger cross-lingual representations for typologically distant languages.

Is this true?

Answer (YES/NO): YES